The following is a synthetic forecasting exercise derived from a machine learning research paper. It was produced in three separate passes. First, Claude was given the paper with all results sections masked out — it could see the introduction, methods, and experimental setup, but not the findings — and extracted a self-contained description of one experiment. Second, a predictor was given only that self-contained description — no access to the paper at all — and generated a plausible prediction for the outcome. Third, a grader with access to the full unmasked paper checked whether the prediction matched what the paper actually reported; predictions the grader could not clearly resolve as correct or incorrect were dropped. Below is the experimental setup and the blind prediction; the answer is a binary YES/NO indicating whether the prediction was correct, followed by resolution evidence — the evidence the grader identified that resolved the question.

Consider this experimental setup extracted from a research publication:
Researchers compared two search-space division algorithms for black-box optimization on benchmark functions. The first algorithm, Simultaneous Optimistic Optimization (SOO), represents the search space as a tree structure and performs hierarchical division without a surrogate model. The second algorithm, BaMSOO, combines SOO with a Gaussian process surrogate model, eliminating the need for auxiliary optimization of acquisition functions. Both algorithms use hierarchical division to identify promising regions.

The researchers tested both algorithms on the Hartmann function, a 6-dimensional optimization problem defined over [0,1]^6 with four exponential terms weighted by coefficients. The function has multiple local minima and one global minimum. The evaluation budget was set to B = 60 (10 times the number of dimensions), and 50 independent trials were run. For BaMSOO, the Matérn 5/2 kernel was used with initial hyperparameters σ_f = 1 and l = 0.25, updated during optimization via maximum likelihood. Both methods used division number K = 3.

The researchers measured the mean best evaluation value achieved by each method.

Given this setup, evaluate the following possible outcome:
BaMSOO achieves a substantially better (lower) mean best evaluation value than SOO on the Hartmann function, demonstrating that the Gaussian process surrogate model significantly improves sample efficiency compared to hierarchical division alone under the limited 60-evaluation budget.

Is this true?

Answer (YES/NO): NO